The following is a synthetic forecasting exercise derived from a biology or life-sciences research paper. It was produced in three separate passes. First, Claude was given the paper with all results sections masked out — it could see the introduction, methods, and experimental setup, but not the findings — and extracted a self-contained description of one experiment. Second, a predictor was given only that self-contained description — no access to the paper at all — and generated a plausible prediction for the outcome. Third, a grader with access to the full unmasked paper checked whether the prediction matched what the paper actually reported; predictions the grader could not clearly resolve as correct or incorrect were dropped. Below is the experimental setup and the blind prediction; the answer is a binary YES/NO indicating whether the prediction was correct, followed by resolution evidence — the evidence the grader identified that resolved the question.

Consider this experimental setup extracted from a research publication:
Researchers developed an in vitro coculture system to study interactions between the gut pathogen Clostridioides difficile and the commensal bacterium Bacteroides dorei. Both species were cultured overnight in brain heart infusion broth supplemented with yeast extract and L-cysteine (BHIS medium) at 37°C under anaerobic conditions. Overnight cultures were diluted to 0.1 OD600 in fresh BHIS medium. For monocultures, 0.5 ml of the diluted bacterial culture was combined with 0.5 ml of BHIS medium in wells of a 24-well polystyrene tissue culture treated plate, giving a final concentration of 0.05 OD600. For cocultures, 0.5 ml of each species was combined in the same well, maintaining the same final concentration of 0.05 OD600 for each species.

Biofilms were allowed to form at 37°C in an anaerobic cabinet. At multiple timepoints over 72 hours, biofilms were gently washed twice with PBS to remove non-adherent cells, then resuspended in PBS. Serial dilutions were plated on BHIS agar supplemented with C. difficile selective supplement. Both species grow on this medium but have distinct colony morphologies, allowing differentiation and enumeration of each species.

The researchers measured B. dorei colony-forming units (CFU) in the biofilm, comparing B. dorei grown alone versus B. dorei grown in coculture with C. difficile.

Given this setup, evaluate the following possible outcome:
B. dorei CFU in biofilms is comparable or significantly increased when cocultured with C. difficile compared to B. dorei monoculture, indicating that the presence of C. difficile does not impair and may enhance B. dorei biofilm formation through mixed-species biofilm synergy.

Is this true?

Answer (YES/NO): YES